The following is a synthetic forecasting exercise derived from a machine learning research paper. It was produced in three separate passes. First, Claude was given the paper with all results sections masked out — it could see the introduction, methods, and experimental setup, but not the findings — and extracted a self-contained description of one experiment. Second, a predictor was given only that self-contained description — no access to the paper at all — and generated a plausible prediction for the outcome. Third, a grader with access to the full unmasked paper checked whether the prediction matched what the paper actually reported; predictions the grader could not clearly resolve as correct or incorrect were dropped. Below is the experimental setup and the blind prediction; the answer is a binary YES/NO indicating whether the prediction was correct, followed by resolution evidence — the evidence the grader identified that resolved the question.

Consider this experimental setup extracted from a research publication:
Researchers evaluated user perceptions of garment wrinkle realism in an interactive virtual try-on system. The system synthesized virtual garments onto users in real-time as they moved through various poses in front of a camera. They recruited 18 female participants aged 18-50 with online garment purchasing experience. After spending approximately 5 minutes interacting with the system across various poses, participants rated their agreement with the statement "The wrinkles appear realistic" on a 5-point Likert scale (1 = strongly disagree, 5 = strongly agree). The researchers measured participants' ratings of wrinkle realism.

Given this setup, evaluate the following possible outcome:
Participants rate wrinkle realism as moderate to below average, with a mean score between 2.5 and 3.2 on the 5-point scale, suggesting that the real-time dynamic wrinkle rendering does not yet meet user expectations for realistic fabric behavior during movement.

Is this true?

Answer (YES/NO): NO